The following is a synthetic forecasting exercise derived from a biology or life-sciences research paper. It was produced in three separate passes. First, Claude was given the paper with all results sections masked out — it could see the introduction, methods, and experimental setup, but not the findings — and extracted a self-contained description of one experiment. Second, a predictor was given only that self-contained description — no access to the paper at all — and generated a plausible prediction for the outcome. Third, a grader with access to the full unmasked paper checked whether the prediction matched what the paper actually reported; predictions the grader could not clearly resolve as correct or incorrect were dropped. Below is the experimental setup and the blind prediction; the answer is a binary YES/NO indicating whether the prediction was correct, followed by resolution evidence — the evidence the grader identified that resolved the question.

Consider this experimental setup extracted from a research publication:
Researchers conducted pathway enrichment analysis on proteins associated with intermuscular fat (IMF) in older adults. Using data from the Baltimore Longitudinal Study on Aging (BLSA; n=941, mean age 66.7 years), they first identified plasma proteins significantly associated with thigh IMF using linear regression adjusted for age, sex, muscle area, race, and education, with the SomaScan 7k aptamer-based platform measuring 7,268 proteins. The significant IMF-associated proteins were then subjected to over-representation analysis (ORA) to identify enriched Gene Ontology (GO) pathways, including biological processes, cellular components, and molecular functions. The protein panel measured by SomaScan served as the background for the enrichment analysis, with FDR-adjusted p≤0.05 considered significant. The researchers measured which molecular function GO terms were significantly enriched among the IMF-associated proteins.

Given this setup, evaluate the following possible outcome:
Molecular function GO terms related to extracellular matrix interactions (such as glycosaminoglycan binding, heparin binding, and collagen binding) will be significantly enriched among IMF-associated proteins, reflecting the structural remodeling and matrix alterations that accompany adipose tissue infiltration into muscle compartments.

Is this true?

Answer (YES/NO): YES